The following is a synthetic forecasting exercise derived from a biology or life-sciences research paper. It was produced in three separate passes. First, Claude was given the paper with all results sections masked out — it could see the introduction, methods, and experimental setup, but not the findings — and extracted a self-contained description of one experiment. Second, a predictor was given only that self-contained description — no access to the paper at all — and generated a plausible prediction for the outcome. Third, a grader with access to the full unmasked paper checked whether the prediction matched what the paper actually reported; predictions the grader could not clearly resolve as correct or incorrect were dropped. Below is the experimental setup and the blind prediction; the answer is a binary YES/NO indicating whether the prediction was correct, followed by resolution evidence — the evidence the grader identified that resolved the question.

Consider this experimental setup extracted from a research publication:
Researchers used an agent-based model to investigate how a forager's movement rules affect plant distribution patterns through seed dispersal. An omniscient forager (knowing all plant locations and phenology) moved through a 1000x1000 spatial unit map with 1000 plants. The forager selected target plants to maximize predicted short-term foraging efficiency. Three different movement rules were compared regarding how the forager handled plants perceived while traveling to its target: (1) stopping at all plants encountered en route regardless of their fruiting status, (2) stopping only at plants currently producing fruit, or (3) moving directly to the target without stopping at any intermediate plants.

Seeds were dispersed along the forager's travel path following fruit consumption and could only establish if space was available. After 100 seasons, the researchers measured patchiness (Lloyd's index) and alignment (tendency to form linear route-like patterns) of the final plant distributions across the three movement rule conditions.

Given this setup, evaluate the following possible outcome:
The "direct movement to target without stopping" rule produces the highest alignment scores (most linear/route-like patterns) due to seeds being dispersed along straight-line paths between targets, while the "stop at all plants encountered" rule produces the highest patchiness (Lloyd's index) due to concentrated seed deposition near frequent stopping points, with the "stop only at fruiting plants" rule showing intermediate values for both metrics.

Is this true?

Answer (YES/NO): NO